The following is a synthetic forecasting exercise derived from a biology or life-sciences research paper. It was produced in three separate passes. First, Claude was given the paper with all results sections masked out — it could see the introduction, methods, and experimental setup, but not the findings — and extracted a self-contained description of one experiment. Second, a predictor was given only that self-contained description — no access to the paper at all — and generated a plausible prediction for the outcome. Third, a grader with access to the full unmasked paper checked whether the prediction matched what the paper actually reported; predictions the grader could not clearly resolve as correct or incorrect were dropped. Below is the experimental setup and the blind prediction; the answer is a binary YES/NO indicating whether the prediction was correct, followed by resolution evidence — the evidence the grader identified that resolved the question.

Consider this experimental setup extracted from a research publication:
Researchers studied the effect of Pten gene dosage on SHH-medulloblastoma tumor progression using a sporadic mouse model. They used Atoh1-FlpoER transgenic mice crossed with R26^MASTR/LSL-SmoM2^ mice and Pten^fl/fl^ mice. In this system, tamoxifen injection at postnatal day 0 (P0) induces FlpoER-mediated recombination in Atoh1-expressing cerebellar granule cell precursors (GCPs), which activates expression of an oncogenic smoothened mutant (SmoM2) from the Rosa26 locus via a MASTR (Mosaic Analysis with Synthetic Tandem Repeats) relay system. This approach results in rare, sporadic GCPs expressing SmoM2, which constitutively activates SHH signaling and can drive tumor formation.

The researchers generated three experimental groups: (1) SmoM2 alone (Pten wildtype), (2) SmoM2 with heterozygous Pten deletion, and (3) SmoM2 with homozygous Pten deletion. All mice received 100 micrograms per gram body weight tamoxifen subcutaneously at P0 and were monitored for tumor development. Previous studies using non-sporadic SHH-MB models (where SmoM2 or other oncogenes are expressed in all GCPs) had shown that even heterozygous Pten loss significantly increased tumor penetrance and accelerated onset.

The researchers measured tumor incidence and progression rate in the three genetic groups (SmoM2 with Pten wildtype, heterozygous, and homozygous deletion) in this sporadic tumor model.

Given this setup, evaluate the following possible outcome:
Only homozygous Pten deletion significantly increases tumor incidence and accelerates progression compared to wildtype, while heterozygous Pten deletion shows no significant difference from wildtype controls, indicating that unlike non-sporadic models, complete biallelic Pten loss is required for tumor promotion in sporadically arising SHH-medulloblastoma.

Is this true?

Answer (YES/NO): YES